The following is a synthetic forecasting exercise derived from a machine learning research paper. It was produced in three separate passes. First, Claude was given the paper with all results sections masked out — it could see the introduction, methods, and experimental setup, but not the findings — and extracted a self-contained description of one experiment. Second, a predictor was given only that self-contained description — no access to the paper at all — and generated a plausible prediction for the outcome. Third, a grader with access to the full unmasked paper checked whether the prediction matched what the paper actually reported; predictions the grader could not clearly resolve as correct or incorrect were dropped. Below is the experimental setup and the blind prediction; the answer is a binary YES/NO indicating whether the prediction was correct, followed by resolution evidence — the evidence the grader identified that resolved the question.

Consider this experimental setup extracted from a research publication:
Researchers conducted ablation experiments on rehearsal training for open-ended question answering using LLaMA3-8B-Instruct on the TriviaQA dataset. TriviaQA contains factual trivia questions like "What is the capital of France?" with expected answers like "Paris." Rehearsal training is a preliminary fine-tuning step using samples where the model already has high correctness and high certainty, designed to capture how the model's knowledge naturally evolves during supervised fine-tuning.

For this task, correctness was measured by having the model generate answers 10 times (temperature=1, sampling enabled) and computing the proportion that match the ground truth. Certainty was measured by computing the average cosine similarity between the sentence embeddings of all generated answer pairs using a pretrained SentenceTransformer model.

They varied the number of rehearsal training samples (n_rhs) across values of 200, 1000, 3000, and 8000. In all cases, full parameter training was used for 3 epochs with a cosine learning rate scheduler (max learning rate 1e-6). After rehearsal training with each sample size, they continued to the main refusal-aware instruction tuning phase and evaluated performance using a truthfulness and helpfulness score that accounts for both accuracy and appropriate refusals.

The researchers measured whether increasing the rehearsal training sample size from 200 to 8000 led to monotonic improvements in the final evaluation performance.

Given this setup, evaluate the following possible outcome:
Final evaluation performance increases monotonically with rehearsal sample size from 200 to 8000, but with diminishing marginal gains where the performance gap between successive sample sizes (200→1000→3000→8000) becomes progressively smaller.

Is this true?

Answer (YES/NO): NO